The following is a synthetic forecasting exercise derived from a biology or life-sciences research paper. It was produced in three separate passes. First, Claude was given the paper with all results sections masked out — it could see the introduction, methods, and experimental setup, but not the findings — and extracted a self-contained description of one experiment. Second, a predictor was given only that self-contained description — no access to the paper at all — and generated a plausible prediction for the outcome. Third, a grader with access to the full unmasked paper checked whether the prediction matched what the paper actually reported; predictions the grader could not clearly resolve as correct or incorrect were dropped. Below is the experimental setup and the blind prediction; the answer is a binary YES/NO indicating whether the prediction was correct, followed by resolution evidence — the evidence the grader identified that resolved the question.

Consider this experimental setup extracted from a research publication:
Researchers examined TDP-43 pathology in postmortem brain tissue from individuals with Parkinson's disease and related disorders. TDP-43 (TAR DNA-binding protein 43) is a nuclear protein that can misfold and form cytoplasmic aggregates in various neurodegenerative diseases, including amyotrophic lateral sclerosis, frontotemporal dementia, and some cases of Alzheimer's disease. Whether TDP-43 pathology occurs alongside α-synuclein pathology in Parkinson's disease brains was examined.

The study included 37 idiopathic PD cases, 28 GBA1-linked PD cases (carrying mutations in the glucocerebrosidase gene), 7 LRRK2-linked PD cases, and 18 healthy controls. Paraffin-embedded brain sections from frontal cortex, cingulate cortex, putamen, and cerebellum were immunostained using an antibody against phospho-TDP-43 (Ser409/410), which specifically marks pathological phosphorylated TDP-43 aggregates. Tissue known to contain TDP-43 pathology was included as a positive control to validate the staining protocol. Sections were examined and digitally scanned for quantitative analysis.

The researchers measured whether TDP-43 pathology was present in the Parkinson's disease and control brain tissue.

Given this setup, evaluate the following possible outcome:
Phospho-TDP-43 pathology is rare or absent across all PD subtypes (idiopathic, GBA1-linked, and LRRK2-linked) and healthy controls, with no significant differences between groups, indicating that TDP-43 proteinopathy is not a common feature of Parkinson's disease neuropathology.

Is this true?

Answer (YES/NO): YES